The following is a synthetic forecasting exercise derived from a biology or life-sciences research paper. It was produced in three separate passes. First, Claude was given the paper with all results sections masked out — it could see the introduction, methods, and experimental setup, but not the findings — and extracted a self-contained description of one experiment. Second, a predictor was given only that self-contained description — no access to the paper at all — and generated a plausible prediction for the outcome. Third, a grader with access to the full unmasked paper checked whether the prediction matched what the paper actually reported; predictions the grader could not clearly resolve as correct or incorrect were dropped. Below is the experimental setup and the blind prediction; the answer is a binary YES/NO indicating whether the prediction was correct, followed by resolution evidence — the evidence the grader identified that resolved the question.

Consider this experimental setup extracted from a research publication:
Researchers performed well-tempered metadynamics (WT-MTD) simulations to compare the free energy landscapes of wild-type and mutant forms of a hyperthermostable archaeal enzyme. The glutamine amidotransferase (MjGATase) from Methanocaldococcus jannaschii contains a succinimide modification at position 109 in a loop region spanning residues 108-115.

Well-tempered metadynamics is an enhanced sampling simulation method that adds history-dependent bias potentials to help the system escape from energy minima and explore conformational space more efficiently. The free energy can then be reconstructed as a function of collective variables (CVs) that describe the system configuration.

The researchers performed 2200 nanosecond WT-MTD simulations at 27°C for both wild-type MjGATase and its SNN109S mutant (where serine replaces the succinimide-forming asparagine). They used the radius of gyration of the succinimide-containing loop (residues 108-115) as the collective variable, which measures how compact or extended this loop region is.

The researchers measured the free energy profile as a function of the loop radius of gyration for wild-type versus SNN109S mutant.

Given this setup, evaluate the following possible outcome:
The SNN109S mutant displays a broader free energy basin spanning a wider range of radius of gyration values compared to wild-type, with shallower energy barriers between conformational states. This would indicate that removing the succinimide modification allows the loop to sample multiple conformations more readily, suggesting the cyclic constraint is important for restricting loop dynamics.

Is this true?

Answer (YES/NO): NO